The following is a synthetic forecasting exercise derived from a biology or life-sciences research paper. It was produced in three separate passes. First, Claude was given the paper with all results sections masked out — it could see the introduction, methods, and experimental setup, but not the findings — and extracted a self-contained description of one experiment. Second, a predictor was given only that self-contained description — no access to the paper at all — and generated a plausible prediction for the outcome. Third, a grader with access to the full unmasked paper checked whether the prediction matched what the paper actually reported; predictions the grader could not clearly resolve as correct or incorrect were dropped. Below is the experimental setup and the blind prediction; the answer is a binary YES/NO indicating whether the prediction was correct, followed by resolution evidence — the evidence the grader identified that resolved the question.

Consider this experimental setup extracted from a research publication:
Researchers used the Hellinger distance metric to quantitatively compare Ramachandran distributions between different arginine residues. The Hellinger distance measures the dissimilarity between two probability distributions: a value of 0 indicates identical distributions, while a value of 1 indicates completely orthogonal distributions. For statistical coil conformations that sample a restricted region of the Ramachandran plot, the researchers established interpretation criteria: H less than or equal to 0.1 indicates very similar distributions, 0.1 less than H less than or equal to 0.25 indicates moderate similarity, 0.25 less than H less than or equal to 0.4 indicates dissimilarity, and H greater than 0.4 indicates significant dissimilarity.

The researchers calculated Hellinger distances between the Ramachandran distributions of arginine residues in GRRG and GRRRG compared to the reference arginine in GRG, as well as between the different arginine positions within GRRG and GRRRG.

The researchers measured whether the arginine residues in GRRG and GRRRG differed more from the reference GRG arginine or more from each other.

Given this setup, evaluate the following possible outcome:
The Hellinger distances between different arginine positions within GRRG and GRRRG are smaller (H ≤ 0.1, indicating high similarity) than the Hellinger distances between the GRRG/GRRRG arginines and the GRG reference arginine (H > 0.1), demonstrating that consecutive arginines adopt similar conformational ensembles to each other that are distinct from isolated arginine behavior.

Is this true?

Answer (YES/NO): NO